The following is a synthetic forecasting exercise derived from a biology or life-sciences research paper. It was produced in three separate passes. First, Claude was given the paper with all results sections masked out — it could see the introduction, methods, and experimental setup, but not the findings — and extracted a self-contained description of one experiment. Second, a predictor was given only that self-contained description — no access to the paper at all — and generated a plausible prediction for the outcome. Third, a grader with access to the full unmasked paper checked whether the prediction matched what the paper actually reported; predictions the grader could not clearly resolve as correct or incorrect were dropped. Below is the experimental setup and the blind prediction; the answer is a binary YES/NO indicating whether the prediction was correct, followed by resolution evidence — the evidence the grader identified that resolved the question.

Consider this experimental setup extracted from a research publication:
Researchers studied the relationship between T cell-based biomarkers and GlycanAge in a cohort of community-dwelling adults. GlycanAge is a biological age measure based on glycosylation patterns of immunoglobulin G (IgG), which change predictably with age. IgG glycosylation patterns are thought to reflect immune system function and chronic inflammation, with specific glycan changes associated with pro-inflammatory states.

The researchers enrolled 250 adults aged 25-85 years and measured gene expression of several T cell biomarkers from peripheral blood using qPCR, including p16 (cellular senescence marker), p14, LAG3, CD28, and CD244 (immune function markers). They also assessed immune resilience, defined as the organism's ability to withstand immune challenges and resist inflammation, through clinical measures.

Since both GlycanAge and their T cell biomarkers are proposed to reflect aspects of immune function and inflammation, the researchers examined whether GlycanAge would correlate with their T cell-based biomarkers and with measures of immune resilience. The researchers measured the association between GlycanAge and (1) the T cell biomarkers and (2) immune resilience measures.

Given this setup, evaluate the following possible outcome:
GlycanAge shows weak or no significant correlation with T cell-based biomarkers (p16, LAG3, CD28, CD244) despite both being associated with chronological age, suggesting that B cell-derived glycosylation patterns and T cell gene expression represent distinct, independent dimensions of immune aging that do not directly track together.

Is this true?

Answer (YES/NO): YES